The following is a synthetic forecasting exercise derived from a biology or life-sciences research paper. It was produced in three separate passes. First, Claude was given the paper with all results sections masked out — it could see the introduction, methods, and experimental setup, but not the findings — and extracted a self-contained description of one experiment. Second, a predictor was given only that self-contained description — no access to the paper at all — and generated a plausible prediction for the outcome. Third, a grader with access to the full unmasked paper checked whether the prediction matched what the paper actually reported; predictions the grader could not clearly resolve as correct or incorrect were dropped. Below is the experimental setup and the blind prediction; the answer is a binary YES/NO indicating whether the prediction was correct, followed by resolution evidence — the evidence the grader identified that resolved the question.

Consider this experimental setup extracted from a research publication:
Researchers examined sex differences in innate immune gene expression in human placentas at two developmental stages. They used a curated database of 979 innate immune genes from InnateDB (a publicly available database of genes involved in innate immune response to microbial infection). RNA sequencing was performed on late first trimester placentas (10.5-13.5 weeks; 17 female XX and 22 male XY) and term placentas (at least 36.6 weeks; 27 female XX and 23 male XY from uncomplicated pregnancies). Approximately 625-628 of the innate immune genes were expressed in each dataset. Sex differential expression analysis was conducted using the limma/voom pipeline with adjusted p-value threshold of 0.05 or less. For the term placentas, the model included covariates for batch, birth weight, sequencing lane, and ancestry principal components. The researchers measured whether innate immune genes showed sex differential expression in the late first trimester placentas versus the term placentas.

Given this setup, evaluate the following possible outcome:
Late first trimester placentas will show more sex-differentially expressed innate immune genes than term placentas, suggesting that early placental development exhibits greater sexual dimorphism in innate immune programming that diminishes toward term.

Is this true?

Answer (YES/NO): YES